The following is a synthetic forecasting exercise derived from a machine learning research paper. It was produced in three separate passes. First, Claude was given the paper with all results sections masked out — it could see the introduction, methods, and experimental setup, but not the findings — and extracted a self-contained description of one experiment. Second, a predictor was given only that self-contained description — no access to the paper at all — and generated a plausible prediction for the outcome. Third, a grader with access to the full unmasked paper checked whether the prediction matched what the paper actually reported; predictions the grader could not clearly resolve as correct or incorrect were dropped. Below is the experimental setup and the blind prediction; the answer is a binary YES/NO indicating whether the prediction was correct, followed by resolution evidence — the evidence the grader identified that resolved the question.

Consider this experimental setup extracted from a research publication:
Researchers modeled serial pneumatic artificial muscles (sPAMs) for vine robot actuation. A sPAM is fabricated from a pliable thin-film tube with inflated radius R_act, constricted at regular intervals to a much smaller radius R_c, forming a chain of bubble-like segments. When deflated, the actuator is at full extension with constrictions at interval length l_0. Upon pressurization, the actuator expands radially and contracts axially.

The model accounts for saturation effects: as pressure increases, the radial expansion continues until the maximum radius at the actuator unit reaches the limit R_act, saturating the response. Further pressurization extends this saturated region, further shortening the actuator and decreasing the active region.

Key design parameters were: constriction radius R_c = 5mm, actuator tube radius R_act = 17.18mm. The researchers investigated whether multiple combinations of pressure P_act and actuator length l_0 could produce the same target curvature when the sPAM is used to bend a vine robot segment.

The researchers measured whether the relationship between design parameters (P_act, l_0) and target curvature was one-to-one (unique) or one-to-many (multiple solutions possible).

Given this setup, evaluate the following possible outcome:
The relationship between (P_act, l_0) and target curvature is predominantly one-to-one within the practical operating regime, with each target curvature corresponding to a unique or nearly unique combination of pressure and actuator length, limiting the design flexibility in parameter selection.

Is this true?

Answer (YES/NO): NO